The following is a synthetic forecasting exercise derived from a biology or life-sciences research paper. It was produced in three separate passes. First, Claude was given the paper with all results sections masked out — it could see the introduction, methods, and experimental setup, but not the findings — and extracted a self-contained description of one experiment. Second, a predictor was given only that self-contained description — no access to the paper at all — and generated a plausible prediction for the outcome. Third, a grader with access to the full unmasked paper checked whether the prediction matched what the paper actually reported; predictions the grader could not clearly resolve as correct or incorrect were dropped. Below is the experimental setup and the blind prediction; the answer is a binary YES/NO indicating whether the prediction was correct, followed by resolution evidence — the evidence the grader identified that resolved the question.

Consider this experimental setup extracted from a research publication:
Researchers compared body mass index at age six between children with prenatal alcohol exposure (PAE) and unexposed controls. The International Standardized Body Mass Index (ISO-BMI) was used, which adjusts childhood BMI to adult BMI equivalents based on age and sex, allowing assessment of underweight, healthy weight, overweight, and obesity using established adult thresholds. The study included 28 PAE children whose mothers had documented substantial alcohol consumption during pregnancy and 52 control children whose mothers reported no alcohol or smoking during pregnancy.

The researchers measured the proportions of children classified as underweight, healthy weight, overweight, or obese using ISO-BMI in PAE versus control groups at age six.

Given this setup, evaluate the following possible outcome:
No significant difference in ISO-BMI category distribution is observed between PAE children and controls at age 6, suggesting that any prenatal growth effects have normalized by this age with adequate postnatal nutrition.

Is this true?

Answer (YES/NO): NO